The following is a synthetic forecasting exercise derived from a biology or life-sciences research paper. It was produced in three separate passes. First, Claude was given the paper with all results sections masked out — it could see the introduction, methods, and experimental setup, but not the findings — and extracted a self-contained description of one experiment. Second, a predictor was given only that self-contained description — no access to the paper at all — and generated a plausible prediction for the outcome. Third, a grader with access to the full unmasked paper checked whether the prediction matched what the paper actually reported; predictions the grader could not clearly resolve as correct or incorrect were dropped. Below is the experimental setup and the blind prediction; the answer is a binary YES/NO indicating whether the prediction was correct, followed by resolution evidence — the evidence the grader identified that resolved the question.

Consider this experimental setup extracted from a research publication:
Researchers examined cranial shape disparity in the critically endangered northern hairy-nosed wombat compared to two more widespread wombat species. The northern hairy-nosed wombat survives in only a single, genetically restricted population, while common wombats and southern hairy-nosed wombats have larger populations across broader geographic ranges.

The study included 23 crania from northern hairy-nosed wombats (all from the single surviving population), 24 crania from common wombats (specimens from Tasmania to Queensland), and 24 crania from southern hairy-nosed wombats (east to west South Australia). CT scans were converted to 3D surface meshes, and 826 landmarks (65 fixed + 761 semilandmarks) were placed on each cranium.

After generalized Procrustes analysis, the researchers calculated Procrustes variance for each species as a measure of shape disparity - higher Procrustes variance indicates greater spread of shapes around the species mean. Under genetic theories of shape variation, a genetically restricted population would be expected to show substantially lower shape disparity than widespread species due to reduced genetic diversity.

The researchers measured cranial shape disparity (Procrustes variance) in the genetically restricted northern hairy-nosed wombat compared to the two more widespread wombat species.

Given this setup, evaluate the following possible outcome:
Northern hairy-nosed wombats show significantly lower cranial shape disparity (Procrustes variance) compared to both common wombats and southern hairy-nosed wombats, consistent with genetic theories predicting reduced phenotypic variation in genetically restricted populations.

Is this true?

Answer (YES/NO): NO